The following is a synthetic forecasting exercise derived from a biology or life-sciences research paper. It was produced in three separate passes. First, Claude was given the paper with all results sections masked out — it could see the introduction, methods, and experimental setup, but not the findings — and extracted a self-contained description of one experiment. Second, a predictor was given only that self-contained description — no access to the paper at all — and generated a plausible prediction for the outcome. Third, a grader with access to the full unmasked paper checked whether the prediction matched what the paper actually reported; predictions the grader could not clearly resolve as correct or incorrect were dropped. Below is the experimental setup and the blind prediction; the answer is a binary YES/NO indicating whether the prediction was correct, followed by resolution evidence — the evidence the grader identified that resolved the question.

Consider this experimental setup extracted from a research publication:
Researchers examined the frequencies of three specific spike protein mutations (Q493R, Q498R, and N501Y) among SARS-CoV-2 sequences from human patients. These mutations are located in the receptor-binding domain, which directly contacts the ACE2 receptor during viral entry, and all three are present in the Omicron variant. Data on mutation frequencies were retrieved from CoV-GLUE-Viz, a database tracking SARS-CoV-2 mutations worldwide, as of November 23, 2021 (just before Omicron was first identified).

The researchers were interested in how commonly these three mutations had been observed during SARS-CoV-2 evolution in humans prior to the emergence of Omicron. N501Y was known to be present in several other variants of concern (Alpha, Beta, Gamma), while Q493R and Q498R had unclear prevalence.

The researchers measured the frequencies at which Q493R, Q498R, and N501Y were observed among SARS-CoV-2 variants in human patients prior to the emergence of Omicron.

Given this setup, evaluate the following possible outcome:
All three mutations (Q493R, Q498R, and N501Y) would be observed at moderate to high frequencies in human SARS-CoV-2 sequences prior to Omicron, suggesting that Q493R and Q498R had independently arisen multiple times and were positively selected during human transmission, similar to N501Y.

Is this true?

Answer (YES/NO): NO